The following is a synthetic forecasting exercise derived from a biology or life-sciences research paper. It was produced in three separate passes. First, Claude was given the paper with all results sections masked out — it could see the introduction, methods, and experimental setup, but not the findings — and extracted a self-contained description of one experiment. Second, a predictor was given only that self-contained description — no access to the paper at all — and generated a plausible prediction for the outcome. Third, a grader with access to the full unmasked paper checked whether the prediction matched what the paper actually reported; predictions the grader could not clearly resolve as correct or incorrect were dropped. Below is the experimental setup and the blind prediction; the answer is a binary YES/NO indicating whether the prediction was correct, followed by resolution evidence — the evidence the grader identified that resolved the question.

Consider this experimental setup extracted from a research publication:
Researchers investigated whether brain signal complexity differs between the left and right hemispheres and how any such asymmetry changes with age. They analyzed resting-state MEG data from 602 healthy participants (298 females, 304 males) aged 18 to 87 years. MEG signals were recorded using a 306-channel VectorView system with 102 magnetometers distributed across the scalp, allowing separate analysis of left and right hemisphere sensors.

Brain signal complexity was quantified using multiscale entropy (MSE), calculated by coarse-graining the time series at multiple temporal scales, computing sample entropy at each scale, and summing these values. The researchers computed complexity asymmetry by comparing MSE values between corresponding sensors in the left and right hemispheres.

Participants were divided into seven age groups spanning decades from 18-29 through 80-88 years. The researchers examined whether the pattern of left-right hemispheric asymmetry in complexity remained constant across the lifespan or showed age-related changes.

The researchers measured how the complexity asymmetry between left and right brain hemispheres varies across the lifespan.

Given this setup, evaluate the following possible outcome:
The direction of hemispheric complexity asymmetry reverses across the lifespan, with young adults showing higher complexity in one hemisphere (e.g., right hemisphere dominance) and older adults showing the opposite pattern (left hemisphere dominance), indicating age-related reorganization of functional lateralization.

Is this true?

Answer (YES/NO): NO